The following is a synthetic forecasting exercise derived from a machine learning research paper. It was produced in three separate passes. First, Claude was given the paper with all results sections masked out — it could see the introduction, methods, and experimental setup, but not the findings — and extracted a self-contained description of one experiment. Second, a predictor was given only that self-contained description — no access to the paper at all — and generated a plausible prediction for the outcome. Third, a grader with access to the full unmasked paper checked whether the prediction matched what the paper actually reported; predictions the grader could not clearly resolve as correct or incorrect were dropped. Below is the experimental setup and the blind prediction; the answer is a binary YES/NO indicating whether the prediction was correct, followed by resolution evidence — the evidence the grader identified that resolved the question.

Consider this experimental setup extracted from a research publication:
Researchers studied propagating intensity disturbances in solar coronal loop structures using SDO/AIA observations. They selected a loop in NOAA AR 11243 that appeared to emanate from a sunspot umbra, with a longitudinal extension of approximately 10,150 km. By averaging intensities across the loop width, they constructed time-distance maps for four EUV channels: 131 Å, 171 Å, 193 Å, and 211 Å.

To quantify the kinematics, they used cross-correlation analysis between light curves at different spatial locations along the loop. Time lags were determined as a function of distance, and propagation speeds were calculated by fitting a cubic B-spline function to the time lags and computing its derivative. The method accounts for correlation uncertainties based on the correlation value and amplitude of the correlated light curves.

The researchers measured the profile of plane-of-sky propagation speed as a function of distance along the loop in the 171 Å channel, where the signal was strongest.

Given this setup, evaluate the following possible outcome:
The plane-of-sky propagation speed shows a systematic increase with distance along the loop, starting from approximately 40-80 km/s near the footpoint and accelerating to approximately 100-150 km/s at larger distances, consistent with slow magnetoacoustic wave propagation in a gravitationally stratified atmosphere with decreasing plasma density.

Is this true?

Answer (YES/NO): NO